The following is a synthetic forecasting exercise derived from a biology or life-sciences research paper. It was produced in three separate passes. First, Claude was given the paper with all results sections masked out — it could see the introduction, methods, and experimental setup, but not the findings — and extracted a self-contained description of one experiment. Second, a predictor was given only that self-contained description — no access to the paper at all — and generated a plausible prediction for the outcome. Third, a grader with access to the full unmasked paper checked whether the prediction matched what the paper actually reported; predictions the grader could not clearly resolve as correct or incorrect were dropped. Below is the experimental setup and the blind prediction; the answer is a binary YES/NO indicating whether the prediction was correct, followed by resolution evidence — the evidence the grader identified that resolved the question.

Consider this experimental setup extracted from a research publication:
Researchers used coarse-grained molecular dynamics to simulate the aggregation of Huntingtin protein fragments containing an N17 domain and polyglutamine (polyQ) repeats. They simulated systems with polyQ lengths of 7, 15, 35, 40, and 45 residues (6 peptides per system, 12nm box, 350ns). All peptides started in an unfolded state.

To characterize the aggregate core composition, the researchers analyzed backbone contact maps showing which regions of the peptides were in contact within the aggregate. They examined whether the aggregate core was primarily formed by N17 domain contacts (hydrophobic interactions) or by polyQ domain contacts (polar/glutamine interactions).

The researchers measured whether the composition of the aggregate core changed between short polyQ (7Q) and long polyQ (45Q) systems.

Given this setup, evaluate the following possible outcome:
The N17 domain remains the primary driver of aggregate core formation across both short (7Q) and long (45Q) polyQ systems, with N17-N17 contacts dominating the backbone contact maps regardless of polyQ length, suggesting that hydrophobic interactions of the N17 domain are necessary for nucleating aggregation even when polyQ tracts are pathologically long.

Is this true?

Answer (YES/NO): NO